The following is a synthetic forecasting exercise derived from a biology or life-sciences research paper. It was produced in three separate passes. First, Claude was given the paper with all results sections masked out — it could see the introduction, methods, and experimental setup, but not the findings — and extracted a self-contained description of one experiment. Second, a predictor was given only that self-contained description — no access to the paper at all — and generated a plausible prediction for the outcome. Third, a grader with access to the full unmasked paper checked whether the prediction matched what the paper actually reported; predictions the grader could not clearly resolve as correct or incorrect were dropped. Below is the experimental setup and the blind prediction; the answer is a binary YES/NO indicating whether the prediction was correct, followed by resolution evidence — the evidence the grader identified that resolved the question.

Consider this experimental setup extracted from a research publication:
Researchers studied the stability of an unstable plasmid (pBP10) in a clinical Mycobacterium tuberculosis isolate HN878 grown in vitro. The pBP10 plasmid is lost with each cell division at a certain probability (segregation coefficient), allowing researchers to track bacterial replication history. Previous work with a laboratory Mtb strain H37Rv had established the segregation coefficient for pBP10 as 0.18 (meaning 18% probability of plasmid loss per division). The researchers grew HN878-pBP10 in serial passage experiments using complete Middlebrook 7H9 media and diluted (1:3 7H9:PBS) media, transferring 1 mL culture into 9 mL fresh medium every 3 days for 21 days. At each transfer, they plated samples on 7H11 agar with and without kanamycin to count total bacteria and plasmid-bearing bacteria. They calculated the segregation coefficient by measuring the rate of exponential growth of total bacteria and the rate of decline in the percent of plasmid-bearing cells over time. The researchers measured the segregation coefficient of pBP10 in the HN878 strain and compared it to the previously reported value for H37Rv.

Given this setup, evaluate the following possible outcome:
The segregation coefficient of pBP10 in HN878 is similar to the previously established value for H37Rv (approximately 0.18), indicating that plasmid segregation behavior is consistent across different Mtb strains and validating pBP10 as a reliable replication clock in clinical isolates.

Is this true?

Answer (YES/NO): NO